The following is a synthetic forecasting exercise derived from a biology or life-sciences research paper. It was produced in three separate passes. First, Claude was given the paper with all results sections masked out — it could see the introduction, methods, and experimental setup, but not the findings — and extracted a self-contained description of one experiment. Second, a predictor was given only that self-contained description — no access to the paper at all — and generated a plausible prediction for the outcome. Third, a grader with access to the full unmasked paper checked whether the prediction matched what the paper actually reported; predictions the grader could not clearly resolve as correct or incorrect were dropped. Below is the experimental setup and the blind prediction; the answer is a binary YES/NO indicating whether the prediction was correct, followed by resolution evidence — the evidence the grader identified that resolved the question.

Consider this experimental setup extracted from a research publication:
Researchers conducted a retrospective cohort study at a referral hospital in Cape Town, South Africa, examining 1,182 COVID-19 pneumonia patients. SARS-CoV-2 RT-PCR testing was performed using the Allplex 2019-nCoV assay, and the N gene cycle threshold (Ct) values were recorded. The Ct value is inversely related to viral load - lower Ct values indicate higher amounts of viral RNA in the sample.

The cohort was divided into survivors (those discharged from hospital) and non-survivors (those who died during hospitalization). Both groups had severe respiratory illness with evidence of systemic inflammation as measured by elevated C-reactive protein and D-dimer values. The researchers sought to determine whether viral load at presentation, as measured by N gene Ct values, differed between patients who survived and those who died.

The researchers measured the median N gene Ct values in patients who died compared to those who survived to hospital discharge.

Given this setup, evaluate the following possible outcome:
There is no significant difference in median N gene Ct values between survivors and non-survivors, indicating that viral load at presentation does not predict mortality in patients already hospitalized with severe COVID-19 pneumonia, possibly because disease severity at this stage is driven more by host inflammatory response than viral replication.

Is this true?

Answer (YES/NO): NO